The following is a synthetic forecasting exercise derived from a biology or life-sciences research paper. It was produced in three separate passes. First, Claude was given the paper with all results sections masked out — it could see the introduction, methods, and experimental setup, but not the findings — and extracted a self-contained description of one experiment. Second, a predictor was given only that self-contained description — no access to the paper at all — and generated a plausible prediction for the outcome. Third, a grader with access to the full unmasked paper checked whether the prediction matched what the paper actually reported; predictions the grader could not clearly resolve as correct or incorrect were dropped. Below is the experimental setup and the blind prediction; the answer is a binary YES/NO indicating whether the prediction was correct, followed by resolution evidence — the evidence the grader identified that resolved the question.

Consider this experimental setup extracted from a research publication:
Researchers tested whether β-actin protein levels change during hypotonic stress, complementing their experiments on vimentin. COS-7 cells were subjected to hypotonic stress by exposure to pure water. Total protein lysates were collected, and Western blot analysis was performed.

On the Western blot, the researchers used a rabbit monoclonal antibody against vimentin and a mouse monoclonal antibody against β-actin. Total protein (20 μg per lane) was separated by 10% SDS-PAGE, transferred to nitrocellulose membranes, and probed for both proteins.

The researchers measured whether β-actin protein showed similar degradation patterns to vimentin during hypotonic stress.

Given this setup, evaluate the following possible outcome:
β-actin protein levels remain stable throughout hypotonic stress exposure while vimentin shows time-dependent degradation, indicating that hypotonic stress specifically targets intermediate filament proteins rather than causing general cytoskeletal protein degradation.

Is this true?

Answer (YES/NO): YES